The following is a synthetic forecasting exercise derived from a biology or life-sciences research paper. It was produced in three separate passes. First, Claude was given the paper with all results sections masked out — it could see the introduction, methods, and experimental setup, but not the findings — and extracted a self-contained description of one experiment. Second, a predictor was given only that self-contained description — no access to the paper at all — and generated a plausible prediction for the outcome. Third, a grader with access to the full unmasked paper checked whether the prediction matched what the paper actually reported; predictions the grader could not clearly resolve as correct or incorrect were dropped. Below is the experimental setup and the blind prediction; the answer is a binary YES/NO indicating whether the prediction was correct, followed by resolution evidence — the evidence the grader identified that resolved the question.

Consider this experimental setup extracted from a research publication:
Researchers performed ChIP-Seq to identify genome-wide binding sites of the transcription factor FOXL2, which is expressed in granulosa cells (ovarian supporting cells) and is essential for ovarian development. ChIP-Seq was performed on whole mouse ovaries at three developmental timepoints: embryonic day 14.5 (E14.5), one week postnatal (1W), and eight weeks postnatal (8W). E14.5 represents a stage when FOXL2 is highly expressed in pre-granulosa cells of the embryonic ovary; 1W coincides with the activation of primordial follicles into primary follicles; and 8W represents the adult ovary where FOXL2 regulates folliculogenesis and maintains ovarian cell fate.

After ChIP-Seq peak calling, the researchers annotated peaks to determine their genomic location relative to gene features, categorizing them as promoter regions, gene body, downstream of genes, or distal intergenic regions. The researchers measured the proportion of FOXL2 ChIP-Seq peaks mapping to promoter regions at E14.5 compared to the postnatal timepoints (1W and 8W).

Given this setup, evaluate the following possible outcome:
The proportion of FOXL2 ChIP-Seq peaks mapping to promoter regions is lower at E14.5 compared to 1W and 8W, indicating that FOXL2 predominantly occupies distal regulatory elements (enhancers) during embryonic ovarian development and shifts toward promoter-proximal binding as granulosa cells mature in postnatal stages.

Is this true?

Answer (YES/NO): NO